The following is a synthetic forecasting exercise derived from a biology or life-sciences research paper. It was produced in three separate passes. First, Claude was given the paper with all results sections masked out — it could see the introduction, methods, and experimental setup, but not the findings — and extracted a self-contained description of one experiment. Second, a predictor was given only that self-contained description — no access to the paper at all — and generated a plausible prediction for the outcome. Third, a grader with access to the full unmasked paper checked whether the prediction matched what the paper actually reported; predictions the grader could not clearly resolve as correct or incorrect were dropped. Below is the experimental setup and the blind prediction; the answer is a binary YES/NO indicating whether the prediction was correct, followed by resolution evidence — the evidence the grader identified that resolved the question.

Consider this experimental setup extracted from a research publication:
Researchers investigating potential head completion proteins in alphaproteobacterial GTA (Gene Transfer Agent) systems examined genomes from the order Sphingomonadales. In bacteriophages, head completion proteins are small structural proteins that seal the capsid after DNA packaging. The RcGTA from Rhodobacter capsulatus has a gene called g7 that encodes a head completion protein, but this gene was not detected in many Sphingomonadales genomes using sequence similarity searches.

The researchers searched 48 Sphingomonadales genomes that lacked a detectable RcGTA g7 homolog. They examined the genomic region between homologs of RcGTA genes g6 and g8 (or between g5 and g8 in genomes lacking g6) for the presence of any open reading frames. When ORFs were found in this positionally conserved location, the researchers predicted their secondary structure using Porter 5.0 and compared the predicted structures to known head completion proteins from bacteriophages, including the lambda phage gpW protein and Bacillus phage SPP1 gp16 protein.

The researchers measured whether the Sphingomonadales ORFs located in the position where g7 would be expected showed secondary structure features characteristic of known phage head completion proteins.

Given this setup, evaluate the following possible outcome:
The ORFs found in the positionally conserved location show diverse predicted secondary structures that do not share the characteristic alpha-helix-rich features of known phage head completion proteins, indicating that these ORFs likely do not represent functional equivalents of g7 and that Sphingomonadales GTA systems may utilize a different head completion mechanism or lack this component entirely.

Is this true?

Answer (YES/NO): NO